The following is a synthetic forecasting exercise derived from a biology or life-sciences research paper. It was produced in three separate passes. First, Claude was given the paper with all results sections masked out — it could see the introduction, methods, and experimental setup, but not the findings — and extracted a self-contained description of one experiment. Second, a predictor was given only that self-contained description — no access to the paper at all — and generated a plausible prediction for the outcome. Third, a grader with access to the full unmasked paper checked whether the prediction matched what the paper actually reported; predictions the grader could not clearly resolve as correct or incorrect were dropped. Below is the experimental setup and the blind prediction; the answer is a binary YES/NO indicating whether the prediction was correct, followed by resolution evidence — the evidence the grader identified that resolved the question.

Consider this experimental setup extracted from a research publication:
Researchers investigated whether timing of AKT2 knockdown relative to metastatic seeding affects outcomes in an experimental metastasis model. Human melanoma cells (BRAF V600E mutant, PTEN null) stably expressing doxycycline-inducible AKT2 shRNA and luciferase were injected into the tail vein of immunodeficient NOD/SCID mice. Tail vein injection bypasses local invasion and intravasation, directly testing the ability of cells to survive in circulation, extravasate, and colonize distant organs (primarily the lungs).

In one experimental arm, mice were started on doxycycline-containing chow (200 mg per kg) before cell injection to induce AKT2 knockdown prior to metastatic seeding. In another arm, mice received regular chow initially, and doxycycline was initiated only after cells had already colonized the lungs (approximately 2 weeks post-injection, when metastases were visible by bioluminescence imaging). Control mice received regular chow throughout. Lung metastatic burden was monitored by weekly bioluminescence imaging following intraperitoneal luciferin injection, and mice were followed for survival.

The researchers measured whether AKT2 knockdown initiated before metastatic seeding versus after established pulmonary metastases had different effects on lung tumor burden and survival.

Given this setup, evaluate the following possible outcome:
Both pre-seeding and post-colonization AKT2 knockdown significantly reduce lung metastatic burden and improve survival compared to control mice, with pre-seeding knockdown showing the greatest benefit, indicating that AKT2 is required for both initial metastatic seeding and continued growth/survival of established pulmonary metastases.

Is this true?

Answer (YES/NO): YES